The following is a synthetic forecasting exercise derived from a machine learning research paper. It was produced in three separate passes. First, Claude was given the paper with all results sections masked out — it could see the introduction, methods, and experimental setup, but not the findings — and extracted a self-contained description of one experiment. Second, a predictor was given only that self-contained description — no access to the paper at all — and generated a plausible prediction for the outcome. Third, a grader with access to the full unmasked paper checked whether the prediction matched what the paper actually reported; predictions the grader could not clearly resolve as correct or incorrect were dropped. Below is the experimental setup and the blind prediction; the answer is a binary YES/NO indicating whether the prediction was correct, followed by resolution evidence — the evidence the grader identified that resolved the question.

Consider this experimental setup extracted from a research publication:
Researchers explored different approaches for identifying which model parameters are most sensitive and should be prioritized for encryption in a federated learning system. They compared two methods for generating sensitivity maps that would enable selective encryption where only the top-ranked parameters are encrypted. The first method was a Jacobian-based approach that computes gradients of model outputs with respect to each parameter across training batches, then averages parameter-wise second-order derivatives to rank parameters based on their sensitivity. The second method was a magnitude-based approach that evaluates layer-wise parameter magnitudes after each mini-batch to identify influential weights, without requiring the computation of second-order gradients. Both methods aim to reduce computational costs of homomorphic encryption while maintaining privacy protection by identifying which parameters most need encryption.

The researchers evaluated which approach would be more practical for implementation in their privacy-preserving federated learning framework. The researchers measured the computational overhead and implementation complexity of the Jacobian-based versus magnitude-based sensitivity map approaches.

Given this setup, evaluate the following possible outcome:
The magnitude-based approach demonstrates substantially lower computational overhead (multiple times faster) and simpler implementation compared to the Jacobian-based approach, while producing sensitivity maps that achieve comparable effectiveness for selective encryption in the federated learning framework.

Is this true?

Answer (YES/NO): NO